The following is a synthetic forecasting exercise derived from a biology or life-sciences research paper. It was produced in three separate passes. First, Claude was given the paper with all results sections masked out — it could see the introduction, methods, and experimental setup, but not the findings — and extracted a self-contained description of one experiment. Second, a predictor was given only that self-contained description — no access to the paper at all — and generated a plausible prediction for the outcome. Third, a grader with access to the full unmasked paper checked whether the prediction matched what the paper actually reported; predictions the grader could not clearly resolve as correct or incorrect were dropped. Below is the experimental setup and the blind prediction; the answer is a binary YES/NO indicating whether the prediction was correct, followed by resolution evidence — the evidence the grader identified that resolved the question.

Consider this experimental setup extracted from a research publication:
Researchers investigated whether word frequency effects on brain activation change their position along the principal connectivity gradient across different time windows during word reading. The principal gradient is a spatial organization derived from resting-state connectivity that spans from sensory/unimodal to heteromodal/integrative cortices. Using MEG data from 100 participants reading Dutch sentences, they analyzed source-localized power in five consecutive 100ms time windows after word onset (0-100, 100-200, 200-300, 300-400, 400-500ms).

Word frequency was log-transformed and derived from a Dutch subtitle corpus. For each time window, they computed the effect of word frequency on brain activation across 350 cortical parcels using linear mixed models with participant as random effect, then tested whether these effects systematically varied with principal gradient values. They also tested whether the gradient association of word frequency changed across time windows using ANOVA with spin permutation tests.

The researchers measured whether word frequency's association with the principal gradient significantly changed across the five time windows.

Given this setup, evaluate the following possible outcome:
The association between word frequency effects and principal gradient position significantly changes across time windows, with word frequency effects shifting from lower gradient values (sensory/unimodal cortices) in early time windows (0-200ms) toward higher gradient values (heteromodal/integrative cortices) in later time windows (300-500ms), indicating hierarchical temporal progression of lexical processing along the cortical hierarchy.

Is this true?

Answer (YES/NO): NO